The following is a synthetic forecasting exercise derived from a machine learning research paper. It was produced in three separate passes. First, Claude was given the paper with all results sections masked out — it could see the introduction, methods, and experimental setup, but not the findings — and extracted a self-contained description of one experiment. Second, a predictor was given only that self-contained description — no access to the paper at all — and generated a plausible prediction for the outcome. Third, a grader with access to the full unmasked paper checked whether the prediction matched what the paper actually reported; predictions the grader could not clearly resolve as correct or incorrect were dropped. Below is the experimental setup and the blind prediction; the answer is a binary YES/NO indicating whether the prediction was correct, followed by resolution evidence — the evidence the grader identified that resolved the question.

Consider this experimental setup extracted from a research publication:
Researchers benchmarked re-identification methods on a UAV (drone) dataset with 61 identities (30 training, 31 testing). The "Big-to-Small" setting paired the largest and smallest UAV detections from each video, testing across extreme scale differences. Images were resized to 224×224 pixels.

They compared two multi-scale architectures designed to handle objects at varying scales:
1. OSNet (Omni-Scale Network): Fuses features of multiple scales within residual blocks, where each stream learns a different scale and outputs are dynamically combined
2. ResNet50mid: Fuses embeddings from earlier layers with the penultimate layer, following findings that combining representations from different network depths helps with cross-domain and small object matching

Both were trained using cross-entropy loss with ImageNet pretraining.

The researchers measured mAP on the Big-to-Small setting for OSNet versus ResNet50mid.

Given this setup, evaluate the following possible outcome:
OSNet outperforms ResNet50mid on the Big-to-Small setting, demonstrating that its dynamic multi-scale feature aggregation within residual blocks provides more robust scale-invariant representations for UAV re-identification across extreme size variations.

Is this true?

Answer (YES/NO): NO